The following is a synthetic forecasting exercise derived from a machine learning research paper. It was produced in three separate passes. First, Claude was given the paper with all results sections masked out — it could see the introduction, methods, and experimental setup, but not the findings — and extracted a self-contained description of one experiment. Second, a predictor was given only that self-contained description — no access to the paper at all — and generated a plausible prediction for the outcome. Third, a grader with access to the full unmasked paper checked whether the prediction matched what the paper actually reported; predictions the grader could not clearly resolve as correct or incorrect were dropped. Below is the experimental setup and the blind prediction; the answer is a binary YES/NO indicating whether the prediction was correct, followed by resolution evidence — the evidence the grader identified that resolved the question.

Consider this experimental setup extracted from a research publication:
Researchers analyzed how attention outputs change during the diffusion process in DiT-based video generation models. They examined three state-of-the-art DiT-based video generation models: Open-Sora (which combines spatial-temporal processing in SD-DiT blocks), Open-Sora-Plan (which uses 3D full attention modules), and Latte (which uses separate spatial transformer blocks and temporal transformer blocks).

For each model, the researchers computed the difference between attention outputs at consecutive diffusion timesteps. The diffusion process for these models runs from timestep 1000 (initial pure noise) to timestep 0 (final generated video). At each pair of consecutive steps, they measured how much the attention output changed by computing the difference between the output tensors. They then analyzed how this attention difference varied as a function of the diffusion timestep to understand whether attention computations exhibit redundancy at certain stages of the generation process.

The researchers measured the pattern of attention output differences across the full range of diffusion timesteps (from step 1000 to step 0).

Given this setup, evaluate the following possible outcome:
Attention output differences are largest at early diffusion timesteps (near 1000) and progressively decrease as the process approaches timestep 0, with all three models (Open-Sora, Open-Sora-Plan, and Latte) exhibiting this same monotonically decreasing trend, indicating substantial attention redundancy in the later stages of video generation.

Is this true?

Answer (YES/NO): NO